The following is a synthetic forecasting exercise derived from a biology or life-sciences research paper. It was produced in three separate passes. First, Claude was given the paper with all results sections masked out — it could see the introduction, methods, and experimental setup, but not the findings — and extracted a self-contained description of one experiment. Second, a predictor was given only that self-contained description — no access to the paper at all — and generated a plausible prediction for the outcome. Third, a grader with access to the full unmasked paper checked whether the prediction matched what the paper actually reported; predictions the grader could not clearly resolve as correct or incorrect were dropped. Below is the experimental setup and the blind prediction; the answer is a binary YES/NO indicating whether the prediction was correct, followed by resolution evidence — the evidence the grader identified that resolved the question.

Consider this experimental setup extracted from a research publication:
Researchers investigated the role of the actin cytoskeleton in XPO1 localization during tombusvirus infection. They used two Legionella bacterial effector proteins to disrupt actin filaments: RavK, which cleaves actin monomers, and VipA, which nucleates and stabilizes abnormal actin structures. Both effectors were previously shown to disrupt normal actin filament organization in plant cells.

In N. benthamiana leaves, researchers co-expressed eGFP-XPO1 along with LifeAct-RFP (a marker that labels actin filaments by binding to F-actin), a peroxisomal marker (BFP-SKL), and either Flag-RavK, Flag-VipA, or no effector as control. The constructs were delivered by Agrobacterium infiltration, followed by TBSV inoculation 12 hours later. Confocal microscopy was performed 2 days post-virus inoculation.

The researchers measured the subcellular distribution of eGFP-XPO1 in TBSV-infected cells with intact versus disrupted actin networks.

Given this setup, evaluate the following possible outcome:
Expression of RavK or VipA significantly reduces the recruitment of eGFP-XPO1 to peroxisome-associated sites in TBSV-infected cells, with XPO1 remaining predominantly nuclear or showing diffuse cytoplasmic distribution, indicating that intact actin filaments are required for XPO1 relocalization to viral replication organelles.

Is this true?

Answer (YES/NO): NO